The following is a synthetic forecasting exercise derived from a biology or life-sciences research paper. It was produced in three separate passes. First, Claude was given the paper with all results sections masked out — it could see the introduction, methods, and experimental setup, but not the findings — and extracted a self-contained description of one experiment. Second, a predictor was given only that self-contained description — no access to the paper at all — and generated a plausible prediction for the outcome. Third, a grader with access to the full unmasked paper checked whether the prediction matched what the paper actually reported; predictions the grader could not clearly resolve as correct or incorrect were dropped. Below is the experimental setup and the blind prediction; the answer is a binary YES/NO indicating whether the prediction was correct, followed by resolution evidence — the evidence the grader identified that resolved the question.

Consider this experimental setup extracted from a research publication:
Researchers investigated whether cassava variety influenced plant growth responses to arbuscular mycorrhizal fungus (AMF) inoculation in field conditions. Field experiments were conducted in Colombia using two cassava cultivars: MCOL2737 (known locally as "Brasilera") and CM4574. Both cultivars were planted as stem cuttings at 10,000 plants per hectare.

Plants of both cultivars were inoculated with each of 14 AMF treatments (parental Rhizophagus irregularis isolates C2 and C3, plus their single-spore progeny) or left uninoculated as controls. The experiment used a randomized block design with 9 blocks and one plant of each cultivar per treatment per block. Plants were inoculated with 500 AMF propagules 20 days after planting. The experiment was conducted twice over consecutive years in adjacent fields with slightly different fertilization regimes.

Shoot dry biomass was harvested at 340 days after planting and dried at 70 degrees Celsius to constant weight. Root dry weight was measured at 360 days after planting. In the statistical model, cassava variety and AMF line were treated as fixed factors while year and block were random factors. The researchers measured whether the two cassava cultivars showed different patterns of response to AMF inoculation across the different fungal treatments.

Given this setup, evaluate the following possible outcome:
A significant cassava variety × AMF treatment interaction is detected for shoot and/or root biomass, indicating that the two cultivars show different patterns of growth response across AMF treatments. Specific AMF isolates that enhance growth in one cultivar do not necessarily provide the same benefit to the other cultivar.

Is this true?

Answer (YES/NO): YES